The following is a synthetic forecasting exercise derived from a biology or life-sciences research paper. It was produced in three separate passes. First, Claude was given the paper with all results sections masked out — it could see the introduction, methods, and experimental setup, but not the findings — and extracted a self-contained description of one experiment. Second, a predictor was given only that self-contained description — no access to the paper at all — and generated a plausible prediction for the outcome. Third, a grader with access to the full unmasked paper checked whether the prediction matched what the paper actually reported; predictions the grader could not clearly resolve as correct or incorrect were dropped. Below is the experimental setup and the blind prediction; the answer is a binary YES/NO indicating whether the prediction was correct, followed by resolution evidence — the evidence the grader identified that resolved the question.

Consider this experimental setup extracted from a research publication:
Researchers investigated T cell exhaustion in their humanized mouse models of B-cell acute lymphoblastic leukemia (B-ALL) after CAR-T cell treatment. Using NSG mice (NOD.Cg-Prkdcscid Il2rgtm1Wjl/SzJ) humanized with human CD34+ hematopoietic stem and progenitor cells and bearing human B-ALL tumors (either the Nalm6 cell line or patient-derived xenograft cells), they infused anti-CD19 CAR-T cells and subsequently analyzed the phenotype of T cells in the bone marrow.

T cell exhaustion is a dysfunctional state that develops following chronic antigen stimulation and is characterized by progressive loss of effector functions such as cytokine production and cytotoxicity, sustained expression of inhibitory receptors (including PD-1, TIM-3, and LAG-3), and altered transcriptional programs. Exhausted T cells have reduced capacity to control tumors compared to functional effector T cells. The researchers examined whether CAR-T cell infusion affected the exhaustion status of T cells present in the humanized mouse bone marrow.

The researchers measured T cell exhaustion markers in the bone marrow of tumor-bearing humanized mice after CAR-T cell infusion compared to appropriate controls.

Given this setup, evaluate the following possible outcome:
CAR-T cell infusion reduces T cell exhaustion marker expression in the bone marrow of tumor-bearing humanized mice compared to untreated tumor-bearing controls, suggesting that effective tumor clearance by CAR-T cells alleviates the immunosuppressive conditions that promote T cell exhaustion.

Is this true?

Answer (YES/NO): NO